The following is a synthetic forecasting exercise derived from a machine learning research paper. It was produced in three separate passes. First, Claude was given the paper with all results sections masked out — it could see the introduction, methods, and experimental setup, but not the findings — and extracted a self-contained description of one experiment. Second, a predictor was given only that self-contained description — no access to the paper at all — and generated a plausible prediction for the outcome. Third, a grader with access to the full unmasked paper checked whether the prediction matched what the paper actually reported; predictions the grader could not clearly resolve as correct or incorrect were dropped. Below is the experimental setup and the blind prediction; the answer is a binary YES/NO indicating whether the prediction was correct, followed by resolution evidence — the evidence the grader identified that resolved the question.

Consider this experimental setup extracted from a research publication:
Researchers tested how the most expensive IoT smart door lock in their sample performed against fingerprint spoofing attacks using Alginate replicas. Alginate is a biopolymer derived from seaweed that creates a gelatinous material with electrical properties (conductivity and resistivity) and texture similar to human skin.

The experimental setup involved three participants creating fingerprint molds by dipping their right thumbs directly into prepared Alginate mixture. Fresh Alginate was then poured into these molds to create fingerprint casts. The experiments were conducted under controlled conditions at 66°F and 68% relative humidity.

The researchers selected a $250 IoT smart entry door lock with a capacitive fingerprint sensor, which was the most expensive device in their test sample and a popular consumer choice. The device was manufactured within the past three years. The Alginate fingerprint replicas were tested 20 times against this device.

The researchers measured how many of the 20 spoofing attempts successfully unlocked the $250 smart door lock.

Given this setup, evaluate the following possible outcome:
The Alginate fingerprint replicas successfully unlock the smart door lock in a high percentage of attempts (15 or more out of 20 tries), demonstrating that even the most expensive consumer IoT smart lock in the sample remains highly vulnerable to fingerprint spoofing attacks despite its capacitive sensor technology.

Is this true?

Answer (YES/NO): YES